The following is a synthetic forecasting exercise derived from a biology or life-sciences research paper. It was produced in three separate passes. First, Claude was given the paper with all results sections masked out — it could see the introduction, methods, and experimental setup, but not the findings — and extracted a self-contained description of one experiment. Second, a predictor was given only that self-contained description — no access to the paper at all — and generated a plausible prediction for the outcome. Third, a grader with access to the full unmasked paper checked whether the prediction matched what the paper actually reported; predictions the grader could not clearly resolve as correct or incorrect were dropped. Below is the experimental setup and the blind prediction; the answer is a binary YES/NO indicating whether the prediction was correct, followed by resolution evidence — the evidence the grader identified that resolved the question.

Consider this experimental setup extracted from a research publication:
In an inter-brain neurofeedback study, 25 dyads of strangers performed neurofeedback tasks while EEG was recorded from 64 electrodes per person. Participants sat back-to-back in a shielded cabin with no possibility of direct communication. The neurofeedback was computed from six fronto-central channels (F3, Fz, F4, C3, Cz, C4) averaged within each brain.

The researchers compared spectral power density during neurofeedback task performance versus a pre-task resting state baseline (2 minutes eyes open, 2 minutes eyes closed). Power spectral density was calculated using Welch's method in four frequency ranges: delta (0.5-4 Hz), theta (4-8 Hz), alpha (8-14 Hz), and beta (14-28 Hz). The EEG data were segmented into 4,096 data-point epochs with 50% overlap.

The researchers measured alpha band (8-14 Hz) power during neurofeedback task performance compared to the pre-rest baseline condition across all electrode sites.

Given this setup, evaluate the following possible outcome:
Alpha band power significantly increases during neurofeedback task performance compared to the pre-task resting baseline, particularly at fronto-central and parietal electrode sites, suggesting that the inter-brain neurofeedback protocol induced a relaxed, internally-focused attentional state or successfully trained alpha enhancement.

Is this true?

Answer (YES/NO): NO